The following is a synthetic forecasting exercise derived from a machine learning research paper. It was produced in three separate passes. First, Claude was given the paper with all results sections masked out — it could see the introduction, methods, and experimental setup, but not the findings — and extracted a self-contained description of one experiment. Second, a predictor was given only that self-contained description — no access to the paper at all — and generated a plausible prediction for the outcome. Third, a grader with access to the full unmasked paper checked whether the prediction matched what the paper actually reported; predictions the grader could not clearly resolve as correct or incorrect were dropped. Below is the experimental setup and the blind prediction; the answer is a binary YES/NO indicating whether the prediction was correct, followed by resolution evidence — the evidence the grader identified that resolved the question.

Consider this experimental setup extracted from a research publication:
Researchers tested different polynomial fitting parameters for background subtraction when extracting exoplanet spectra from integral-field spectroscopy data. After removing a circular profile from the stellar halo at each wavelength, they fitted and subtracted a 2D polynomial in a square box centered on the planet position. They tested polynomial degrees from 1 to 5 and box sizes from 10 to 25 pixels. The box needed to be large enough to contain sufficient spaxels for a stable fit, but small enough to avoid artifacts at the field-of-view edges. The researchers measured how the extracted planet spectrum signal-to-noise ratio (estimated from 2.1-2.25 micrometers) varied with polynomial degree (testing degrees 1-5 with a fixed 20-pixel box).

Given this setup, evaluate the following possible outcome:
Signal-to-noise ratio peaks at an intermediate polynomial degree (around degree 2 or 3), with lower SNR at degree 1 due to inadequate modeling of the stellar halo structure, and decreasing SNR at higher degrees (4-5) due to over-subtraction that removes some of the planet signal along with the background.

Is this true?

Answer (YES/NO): NO